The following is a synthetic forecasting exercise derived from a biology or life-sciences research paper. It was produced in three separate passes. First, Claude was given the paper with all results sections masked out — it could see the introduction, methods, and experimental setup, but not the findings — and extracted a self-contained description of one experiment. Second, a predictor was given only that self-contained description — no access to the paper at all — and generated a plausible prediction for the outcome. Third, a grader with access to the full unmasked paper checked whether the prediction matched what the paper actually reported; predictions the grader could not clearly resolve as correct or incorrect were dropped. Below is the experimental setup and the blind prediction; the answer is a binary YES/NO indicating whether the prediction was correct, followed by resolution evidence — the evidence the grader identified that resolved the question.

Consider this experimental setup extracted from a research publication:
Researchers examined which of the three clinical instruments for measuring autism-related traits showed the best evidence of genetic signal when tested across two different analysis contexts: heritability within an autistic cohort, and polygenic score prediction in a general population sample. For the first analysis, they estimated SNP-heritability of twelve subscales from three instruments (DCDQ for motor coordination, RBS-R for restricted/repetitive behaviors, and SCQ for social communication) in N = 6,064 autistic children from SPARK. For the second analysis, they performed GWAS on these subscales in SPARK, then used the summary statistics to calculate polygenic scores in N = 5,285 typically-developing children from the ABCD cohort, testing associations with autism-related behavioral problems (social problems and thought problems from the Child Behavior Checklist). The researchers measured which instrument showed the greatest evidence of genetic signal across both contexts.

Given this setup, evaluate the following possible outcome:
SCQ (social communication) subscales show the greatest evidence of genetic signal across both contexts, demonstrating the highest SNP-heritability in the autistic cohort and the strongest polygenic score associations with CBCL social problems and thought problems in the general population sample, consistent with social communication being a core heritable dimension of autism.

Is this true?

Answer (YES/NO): NO